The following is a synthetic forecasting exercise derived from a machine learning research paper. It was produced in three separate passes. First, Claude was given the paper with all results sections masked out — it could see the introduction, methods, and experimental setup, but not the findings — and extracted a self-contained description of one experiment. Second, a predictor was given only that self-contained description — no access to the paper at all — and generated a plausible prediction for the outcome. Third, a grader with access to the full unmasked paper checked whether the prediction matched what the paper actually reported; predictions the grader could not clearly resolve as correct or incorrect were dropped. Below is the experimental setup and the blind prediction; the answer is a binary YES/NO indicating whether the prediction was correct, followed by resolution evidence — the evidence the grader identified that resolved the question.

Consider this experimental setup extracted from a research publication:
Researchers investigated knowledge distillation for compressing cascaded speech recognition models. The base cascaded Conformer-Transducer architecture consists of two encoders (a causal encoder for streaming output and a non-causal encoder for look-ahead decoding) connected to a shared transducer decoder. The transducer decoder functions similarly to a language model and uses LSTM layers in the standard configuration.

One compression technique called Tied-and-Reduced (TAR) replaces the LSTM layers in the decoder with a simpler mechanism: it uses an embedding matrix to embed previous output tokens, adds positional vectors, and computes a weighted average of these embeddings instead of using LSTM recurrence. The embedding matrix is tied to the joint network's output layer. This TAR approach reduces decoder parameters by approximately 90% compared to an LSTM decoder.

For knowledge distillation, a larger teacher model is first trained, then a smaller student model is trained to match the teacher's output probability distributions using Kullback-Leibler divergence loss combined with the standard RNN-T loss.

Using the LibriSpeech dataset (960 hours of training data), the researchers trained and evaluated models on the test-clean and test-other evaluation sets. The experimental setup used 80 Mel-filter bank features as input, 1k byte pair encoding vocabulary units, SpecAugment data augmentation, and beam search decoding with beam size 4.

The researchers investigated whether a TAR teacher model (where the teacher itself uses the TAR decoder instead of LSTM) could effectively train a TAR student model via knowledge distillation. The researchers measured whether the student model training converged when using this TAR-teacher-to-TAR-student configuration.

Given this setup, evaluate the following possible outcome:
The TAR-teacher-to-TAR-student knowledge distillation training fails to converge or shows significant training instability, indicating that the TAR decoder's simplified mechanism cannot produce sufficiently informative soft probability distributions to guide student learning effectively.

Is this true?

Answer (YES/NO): YES